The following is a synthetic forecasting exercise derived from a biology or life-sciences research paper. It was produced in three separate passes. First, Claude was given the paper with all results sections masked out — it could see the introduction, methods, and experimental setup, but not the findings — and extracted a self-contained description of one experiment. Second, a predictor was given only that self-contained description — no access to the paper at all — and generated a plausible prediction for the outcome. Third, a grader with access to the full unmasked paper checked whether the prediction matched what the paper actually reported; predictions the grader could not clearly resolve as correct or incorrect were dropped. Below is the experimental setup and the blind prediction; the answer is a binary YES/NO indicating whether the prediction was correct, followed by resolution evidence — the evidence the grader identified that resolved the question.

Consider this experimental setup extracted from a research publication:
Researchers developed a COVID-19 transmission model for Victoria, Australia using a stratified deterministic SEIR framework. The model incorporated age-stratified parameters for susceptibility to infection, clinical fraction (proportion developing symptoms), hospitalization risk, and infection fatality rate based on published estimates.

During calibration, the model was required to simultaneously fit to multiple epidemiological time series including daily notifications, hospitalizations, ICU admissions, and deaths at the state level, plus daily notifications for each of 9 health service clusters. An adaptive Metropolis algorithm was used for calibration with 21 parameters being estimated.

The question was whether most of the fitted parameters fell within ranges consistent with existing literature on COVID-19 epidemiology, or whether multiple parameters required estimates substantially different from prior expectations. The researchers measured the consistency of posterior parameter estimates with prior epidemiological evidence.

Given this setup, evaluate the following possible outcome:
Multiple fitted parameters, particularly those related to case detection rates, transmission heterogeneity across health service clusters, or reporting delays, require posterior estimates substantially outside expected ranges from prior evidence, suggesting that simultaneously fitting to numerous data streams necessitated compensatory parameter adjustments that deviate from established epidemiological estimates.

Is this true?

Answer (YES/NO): NO